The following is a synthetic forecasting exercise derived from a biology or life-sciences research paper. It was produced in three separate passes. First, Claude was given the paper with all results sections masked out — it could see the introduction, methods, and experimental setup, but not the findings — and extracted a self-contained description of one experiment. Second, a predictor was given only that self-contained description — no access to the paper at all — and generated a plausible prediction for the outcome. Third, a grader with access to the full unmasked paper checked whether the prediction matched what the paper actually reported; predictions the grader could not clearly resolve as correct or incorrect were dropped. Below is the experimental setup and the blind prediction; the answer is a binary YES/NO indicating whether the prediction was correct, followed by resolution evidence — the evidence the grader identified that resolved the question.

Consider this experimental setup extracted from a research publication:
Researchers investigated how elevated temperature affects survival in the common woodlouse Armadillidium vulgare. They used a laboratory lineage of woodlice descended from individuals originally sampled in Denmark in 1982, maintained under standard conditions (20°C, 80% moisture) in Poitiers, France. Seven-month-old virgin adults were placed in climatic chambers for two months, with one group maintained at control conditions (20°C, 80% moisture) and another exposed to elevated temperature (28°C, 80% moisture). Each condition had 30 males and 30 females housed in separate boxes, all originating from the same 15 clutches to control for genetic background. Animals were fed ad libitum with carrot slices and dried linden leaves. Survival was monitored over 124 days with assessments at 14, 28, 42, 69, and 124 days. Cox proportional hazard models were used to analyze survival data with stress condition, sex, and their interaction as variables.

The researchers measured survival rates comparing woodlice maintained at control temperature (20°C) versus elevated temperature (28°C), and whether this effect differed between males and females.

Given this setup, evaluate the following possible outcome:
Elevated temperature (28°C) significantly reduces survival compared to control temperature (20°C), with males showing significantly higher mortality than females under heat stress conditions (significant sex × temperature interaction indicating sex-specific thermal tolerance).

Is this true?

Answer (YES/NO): NO